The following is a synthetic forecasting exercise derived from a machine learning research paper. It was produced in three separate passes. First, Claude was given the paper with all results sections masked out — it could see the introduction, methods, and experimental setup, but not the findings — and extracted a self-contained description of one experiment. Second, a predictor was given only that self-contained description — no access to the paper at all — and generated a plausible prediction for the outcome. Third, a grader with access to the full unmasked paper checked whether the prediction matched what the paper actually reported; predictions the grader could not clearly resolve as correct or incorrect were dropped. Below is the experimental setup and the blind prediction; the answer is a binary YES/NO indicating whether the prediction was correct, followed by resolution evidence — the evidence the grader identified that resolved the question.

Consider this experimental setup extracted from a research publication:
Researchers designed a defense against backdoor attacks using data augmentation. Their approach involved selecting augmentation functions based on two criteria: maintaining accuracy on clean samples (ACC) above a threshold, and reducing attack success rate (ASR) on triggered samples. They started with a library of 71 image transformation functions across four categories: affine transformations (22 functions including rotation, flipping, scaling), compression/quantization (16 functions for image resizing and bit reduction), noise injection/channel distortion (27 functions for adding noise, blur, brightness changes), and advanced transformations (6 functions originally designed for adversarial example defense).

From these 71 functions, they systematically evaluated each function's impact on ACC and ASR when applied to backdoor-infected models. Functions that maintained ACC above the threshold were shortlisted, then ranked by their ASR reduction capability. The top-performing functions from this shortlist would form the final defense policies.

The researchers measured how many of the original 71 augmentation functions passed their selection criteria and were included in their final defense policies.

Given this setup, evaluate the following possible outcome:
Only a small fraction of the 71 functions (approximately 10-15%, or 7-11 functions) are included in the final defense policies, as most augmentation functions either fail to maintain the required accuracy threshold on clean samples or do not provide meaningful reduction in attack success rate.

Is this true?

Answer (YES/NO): NO